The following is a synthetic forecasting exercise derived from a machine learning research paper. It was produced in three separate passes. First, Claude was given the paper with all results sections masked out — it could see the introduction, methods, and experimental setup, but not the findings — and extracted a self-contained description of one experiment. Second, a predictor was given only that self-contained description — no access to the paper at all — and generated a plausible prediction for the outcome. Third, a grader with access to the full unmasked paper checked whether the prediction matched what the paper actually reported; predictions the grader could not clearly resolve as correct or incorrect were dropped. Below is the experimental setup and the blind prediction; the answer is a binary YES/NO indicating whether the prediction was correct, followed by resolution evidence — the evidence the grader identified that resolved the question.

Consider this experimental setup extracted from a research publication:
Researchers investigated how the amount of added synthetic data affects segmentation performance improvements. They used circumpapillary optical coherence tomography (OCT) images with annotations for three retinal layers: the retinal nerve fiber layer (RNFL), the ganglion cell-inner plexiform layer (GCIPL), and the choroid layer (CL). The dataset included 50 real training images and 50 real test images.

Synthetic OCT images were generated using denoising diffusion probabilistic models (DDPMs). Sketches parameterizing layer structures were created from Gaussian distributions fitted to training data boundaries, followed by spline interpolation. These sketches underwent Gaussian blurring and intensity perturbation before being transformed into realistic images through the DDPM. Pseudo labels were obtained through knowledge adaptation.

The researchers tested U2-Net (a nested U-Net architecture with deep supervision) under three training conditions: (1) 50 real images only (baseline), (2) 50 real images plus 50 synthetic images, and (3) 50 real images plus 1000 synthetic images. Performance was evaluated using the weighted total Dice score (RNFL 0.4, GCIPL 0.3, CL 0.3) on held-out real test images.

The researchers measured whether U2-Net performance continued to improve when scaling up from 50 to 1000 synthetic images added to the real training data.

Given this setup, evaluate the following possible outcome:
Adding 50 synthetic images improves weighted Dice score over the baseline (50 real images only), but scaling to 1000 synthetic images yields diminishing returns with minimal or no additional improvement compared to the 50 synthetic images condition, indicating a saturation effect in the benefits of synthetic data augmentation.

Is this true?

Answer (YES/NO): NO